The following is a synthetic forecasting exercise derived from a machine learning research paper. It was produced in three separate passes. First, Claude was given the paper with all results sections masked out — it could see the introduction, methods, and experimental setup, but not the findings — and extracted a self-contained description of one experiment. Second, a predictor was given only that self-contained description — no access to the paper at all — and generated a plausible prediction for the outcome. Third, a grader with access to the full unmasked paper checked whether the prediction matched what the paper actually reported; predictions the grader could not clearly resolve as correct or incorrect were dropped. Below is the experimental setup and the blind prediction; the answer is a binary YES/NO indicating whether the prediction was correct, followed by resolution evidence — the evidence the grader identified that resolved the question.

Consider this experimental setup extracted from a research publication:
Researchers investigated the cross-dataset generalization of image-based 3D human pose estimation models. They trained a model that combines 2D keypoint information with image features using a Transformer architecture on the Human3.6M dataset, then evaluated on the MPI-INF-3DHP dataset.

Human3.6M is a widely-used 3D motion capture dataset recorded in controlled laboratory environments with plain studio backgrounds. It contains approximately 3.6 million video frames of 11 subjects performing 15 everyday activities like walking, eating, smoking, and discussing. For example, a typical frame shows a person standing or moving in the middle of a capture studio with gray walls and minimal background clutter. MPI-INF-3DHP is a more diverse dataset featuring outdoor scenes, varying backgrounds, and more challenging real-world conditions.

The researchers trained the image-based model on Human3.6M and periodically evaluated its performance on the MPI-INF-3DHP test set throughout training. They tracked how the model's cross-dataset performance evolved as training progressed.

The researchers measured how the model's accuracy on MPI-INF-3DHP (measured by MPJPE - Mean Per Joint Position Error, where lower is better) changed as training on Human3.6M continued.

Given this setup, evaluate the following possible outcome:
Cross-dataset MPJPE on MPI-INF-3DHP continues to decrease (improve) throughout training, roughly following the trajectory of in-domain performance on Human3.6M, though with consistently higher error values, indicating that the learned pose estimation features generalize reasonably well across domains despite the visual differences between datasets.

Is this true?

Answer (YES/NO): NO